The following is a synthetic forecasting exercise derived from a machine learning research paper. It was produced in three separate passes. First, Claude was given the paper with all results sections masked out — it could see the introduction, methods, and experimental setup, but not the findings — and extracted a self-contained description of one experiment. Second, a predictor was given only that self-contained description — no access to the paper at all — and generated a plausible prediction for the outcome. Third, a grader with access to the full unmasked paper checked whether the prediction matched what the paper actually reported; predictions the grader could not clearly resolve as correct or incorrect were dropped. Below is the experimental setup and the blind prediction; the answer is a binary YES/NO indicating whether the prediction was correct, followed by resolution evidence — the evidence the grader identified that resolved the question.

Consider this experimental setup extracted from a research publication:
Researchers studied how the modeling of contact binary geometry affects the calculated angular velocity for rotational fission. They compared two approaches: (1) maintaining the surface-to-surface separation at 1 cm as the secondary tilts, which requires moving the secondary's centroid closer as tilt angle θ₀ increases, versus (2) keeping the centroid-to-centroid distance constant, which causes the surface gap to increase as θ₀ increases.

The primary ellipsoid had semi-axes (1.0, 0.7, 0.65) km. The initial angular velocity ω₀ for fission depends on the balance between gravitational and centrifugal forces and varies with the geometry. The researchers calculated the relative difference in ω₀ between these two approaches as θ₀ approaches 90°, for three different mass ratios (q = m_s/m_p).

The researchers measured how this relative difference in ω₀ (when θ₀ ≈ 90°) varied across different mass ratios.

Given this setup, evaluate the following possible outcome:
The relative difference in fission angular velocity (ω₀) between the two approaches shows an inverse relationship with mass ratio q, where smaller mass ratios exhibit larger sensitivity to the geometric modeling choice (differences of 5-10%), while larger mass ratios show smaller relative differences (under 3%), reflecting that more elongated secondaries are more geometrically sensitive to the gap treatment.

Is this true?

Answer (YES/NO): NO